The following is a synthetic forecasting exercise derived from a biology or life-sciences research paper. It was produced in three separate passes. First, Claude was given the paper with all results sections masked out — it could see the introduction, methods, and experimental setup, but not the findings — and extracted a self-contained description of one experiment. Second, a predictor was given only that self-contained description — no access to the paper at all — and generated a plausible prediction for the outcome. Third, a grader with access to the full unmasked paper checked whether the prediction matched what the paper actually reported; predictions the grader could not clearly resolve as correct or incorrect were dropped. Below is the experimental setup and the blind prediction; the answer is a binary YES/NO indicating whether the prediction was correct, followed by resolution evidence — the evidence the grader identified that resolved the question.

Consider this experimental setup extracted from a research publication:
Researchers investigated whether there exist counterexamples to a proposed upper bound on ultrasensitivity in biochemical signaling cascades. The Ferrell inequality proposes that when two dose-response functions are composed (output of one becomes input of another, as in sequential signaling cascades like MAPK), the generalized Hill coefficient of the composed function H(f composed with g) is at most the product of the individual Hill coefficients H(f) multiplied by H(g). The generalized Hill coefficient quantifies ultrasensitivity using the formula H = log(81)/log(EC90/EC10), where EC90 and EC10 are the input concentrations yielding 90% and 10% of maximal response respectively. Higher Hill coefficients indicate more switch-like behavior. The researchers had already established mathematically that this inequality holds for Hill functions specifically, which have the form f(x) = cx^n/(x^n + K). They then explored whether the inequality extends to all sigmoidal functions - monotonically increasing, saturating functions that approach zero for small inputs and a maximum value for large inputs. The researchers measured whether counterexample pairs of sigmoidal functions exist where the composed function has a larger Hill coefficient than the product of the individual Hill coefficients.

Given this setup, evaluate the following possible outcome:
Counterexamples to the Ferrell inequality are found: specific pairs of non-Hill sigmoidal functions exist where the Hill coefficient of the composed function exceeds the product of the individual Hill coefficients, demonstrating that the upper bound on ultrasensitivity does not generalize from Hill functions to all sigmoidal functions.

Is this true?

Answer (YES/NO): YES